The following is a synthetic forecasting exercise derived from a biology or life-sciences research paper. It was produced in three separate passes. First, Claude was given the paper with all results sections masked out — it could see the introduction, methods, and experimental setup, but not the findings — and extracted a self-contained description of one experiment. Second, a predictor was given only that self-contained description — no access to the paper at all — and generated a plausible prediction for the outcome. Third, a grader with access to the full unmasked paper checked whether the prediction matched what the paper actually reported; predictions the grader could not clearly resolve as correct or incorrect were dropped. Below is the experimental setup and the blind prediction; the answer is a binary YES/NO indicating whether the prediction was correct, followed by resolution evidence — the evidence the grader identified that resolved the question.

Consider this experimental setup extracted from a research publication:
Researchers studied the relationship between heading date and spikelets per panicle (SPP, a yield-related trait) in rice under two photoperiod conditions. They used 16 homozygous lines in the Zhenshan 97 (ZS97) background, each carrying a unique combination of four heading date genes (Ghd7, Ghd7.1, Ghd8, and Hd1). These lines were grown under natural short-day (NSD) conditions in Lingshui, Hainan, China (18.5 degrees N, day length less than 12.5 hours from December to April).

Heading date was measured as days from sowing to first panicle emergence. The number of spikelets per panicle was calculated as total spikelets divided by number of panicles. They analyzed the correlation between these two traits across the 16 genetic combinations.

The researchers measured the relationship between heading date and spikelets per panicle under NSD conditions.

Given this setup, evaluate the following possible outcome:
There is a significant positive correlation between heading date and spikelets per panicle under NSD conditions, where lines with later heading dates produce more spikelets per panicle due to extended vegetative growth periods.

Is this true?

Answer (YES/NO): YES